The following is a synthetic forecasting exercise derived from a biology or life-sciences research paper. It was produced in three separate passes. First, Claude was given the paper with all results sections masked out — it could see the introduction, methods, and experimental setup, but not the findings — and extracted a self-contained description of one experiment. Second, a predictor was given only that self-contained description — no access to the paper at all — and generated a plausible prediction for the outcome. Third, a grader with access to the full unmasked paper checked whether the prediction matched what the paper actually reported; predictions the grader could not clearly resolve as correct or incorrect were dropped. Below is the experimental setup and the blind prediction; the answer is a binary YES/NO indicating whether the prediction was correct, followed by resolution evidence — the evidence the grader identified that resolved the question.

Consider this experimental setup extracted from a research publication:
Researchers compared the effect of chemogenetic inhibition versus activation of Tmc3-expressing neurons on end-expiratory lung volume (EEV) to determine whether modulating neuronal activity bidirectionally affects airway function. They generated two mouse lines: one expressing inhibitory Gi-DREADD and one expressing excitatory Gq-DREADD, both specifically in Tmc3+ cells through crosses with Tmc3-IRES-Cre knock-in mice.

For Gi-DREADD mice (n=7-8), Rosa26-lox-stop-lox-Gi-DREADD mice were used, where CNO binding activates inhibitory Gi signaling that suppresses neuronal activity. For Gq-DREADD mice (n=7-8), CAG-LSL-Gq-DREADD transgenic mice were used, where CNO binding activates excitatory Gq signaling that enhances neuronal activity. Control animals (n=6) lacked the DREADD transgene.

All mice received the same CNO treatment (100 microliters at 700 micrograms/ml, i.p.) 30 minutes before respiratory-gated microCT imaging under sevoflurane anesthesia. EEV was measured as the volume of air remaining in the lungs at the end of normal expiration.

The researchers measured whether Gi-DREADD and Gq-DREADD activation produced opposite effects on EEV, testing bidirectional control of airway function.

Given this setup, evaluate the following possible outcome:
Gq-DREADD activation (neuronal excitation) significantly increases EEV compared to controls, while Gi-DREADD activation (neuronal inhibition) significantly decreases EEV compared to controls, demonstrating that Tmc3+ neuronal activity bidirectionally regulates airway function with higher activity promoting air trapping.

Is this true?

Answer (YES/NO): YES